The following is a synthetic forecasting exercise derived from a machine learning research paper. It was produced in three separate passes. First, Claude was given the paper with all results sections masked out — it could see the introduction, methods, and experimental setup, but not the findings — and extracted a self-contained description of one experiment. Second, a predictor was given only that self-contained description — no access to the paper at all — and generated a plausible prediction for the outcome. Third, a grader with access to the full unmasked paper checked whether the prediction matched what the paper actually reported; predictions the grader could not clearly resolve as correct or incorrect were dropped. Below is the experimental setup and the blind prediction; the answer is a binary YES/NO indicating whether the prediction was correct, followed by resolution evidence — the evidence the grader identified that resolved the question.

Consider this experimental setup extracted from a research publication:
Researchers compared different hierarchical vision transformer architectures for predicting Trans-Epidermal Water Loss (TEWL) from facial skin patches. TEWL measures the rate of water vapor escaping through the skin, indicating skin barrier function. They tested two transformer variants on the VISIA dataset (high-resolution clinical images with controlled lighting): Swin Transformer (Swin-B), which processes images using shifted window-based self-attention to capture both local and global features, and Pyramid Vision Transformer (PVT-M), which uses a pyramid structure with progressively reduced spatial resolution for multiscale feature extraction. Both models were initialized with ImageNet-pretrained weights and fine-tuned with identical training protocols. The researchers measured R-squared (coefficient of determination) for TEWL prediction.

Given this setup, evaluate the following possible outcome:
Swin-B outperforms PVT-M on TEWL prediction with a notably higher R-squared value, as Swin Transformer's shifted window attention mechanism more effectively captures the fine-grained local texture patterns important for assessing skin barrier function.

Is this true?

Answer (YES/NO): NO